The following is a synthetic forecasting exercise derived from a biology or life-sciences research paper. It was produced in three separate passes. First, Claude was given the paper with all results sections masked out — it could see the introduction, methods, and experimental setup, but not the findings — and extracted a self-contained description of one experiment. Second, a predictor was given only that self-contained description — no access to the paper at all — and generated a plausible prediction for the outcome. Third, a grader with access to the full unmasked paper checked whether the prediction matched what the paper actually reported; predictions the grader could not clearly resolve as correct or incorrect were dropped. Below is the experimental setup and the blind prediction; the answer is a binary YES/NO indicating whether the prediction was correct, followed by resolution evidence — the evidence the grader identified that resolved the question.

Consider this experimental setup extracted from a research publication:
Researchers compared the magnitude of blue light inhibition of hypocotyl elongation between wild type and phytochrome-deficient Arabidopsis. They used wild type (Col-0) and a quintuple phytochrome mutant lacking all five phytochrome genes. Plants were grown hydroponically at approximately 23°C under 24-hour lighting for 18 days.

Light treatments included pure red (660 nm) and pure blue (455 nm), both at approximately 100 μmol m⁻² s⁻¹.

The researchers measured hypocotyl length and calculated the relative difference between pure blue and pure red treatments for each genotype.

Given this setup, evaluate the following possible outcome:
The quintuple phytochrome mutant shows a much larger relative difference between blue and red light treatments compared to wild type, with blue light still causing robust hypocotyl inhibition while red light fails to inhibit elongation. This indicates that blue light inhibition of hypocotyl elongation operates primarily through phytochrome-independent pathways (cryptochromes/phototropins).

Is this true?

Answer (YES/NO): YES